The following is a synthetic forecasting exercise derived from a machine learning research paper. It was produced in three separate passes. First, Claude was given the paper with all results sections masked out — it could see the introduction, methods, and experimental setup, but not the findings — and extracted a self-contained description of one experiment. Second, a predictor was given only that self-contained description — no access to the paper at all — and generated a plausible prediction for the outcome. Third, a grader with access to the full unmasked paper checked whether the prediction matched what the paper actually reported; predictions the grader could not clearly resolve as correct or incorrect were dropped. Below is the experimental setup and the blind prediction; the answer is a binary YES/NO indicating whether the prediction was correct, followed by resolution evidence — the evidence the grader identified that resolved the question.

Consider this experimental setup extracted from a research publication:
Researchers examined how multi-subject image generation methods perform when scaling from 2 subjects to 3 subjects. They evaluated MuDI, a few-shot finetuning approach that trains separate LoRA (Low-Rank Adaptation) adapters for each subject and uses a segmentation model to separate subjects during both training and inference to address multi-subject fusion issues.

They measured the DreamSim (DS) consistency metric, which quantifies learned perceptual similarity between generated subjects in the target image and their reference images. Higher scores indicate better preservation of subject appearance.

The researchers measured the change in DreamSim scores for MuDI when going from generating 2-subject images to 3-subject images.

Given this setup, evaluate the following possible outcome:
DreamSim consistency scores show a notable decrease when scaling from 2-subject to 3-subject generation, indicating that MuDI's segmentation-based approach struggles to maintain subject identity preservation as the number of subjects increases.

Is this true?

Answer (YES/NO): YES